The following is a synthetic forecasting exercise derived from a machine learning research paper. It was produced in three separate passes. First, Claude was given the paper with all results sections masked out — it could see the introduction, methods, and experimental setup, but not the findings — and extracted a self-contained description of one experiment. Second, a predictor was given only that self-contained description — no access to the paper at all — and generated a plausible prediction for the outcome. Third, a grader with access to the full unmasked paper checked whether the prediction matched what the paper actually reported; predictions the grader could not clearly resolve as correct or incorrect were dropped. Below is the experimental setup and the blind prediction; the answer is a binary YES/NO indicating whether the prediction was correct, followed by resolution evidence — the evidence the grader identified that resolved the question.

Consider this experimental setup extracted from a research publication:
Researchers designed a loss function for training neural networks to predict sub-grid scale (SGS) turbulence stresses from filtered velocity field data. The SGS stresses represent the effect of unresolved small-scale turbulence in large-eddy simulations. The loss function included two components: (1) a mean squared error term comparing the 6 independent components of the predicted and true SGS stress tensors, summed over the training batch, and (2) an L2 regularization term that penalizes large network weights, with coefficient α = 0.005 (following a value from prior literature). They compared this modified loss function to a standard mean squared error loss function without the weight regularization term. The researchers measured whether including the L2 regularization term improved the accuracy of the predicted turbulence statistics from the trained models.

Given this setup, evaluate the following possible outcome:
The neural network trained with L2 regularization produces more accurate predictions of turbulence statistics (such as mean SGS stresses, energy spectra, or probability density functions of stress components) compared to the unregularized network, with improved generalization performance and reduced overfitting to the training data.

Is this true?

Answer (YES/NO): YES